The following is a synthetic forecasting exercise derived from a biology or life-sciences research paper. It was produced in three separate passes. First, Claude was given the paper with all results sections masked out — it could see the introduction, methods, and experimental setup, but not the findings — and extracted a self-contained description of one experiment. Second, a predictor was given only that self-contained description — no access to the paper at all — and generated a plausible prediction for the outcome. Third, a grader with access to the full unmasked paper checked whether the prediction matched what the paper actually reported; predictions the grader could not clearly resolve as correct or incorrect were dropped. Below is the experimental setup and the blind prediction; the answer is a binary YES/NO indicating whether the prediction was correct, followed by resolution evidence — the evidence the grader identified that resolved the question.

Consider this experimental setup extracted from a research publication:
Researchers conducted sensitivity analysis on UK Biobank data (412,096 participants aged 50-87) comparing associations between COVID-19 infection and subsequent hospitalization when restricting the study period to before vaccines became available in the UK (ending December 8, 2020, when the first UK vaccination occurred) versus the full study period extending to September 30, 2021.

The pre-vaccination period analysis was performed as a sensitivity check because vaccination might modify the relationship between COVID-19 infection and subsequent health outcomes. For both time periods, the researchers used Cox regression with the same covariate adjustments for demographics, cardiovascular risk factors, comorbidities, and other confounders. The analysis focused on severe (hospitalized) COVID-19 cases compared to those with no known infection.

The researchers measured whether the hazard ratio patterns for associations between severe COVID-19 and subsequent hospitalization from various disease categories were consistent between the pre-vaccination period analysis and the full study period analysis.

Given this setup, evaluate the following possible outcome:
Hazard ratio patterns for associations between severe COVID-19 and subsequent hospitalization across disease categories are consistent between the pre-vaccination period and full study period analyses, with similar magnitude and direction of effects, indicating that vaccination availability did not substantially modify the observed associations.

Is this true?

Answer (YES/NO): NO